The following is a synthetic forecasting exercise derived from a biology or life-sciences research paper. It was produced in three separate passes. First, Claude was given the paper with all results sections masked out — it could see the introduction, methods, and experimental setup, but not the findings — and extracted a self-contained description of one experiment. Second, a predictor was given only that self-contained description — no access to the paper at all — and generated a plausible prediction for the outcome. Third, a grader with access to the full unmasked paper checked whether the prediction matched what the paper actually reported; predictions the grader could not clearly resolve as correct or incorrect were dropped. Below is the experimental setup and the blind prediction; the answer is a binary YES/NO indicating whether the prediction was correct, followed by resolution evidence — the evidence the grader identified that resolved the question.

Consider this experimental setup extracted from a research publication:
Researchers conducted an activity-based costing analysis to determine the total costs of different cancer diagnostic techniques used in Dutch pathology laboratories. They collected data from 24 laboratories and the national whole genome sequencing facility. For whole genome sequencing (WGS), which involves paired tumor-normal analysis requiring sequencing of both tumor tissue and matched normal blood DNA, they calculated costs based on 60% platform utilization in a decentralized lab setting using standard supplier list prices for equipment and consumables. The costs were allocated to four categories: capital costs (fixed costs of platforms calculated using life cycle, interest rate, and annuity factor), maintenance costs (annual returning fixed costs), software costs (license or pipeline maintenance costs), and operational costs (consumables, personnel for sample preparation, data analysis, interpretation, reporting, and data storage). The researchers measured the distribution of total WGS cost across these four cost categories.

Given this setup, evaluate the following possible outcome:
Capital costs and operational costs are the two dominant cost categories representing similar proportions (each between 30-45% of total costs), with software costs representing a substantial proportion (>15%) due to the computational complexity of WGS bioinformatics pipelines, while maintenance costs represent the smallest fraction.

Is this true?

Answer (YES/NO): NO